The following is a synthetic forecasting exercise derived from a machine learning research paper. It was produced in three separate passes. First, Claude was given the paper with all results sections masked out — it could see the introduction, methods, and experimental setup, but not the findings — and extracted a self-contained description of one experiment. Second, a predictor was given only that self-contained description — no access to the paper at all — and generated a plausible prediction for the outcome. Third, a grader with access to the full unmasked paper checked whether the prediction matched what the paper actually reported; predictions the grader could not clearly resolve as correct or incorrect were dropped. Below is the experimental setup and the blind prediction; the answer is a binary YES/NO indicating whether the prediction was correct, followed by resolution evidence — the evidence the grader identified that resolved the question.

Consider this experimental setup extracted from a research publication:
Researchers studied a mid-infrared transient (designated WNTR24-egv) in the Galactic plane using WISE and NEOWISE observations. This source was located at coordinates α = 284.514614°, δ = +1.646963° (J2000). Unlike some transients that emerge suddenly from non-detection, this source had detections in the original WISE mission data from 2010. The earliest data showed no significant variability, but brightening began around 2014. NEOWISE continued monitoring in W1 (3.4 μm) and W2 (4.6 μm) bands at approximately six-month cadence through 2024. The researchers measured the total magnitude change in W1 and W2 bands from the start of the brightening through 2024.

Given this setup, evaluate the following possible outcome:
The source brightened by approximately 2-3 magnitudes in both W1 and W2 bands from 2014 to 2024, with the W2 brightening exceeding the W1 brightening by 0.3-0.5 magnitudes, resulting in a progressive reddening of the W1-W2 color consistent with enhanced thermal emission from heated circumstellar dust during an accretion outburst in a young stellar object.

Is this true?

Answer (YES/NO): NO